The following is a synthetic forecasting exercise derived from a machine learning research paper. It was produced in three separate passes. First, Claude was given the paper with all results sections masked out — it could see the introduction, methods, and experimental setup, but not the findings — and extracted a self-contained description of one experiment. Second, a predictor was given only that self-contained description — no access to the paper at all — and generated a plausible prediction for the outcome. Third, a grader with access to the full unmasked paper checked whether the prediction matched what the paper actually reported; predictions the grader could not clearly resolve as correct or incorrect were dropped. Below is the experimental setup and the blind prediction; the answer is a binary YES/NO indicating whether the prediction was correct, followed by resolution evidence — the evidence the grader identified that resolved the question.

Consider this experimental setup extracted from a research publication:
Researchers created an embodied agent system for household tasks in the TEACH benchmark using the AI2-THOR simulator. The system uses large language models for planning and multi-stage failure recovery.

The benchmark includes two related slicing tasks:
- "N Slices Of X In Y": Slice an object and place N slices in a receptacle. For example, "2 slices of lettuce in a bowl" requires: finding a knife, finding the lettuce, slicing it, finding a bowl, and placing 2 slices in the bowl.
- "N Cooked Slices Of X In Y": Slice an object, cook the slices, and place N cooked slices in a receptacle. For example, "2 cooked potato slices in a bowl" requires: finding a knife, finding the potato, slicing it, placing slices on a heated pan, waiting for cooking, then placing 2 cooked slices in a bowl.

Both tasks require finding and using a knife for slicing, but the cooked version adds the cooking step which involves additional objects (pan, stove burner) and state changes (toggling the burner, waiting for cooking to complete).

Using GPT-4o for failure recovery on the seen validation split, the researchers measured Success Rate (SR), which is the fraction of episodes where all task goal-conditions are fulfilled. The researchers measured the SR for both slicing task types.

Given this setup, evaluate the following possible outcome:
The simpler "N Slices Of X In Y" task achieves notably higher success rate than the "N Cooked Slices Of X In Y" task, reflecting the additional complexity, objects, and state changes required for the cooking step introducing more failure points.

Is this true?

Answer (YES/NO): YES